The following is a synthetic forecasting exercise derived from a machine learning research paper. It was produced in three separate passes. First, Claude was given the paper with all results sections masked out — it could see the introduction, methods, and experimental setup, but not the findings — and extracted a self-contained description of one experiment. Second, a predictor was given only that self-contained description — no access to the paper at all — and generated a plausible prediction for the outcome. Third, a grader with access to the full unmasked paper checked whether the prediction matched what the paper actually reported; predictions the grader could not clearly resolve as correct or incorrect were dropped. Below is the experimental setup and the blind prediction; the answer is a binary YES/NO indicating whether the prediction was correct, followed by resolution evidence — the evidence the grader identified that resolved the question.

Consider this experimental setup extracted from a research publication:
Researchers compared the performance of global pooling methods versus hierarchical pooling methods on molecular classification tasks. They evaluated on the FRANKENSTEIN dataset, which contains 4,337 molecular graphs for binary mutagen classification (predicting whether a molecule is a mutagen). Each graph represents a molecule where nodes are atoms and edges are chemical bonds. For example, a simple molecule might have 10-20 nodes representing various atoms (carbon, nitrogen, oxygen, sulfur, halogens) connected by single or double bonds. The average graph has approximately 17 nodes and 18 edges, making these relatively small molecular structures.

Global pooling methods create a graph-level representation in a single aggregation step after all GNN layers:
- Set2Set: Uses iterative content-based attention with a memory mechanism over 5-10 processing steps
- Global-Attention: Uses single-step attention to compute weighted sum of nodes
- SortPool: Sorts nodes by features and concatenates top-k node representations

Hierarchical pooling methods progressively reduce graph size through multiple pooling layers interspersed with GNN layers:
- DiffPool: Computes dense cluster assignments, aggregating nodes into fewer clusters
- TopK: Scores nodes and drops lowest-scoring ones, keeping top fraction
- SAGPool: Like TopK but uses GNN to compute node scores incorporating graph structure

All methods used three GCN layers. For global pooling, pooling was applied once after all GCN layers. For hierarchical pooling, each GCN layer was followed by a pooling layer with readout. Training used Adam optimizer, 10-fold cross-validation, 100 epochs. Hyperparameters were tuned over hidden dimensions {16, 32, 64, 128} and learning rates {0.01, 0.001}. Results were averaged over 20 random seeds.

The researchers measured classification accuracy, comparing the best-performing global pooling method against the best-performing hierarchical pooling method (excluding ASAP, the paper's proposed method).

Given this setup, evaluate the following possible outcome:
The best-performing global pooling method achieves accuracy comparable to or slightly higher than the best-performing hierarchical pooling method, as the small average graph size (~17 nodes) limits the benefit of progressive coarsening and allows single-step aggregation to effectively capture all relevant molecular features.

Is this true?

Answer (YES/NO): YES